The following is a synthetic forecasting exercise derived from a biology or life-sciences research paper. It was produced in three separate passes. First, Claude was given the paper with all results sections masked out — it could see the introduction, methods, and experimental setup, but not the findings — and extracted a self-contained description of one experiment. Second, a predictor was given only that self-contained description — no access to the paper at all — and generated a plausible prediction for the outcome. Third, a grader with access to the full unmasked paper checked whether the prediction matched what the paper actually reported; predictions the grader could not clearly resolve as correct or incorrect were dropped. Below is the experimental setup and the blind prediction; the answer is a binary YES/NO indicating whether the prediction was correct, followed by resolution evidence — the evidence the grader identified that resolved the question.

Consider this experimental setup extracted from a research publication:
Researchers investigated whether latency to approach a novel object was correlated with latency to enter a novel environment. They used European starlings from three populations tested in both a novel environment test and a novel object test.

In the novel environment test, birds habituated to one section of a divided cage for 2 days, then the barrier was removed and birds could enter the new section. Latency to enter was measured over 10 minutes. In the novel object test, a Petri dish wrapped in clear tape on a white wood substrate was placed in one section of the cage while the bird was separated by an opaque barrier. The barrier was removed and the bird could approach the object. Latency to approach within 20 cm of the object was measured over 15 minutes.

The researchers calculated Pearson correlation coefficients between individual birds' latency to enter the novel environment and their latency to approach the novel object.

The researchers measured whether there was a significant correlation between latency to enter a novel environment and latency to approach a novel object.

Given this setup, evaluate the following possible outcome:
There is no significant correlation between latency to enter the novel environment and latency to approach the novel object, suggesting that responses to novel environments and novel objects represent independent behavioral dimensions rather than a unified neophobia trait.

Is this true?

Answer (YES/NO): YES